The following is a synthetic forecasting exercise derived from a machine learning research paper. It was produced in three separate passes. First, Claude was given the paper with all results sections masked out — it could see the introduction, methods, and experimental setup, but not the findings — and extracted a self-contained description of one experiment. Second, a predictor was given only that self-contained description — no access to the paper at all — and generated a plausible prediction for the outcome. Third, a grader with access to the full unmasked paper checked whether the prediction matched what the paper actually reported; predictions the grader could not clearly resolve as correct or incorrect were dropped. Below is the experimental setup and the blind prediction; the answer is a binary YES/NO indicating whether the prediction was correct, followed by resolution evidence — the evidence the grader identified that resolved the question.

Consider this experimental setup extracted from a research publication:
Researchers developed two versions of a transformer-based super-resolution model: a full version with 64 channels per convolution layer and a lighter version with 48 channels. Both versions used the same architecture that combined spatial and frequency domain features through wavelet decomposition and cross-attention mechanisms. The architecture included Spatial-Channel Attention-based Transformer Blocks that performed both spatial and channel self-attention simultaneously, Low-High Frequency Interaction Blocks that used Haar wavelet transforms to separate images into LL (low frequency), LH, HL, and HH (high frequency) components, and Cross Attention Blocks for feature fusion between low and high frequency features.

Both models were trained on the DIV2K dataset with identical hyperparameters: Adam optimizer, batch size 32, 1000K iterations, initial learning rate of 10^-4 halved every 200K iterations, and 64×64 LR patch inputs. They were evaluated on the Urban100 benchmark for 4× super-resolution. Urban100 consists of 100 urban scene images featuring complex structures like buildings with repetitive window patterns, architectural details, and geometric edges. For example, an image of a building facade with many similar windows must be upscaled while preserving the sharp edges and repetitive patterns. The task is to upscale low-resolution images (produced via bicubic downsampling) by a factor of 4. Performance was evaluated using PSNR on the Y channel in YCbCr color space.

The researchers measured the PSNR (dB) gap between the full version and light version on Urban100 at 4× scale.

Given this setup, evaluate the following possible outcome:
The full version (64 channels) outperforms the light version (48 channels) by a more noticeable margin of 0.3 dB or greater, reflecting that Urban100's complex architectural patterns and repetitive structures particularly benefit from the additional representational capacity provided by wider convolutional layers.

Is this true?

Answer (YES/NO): NO